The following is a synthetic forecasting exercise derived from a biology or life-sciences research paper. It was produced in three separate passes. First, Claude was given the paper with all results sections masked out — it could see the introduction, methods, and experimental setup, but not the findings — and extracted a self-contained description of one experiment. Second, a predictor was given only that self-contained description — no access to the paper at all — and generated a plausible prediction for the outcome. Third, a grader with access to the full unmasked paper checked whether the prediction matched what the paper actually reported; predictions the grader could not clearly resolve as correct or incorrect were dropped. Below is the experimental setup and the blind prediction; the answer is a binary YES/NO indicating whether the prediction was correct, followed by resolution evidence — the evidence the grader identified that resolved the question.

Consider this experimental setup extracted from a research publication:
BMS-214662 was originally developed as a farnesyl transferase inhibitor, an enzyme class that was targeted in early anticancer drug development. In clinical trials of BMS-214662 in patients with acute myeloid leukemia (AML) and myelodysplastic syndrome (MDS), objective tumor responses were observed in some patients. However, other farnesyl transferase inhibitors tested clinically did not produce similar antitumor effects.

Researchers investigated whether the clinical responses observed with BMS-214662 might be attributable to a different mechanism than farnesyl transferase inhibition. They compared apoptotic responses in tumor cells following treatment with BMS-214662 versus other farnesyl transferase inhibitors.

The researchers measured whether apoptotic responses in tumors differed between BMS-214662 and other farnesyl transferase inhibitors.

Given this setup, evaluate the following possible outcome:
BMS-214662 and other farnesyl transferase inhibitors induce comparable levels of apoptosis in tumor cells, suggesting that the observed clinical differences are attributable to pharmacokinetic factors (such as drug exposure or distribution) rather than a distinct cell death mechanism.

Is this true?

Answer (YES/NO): NO